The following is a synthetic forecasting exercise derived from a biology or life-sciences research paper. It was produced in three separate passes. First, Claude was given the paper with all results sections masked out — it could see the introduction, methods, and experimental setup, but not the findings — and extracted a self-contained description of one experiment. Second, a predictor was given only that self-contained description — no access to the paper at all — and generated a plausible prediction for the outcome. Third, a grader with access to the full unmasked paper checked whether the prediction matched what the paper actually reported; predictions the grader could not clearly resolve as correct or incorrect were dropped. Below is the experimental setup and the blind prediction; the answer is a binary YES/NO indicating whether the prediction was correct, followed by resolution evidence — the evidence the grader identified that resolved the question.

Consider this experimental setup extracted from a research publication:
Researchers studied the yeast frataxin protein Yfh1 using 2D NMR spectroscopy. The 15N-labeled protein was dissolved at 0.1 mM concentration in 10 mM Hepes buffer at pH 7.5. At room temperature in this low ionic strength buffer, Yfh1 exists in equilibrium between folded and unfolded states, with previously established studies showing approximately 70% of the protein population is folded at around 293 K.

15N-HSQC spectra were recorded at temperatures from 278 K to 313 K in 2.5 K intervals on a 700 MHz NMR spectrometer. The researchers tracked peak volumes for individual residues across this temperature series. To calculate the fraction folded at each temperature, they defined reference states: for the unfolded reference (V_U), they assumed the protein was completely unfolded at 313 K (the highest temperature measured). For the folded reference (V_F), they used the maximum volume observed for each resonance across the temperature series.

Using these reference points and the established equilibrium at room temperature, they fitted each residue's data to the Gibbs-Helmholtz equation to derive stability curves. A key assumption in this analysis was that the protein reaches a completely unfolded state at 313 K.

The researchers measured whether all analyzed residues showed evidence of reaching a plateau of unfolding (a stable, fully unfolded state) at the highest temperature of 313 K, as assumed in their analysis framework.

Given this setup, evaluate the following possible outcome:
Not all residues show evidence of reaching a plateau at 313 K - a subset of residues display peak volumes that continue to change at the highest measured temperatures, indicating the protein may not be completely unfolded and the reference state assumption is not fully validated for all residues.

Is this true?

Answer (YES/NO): YES